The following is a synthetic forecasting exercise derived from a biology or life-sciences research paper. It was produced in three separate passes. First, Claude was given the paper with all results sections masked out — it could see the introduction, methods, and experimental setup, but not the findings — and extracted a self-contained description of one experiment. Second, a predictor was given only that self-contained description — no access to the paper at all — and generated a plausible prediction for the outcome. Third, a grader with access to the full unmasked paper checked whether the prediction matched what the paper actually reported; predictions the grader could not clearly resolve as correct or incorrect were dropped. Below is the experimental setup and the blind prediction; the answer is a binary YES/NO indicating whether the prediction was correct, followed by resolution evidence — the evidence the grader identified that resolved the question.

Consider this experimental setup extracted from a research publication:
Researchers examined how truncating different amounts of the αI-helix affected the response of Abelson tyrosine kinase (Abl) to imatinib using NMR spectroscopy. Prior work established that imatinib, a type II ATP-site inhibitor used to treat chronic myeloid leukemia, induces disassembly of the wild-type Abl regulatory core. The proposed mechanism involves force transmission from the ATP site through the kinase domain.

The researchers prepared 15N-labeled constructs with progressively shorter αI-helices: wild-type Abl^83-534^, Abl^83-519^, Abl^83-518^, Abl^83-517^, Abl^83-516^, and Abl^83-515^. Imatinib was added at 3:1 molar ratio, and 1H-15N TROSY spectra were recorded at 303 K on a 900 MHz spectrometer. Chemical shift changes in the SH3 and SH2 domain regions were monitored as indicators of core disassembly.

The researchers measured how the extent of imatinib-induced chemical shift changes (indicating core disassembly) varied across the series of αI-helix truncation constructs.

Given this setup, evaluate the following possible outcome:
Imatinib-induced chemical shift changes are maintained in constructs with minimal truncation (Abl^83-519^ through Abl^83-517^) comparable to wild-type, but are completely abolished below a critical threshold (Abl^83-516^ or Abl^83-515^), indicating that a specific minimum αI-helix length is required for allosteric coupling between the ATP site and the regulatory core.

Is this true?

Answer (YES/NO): NO